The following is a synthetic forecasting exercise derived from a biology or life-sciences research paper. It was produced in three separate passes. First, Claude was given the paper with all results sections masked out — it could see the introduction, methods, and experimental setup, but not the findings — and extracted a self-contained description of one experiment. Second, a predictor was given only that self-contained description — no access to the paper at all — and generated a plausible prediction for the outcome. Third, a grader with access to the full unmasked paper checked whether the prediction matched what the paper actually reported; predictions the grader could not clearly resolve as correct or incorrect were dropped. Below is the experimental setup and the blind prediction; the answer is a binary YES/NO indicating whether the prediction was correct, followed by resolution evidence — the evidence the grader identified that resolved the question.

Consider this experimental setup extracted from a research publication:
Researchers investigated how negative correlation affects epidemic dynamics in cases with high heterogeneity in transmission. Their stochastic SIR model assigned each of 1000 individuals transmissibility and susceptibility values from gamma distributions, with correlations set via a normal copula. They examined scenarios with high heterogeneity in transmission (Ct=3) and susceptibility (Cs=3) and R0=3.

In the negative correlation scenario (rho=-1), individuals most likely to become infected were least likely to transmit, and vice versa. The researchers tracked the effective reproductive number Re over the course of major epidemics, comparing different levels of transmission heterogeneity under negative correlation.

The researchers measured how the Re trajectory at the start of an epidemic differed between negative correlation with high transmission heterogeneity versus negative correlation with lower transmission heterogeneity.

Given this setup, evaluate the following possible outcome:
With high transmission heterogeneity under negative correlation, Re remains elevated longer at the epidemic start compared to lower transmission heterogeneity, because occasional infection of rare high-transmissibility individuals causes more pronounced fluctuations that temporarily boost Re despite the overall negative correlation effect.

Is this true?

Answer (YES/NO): YES